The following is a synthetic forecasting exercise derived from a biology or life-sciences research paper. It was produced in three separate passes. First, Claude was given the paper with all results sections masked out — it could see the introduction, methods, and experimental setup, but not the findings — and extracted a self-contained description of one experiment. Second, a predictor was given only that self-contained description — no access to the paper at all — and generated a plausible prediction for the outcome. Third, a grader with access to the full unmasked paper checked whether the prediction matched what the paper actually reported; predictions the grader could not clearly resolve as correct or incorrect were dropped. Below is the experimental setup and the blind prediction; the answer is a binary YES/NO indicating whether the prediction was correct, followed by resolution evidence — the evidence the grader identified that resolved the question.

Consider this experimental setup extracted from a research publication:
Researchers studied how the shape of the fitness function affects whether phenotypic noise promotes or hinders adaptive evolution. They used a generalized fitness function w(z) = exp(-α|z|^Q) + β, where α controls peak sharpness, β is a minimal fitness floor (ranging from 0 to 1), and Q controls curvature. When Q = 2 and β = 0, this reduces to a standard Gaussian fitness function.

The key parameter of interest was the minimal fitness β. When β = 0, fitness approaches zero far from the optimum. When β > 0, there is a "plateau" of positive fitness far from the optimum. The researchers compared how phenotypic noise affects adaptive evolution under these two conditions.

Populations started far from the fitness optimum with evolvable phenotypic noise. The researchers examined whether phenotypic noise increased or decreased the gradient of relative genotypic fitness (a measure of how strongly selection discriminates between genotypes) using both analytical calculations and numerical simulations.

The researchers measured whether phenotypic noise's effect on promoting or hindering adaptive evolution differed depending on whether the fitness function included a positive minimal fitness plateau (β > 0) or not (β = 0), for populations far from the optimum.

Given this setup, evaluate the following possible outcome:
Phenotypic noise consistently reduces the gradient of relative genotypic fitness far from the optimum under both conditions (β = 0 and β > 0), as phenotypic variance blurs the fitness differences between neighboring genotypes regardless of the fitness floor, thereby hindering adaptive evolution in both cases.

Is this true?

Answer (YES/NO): NO